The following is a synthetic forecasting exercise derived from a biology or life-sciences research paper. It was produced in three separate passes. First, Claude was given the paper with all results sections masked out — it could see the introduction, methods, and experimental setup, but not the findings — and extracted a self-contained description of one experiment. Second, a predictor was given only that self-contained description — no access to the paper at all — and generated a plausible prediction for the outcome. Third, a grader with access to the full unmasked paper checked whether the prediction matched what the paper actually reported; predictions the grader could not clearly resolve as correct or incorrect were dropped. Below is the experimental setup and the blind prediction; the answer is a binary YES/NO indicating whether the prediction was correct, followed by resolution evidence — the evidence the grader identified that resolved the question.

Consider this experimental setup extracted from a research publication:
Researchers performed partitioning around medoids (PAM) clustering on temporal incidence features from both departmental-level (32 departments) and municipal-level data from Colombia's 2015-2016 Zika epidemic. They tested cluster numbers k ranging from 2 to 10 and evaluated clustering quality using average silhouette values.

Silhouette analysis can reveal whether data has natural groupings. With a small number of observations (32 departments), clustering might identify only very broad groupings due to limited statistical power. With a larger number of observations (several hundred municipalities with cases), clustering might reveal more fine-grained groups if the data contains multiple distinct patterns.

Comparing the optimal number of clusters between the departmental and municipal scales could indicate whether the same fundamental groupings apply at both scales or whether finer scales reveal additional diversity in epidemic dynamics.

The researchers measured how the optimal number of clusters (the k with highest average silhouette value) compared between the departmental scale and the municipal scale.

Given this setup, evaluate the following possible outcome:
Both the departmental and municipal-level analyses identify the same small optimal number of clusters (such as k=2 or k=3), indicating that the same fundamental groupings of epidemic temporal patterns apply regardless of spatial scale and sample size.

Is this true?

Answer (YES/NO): NO